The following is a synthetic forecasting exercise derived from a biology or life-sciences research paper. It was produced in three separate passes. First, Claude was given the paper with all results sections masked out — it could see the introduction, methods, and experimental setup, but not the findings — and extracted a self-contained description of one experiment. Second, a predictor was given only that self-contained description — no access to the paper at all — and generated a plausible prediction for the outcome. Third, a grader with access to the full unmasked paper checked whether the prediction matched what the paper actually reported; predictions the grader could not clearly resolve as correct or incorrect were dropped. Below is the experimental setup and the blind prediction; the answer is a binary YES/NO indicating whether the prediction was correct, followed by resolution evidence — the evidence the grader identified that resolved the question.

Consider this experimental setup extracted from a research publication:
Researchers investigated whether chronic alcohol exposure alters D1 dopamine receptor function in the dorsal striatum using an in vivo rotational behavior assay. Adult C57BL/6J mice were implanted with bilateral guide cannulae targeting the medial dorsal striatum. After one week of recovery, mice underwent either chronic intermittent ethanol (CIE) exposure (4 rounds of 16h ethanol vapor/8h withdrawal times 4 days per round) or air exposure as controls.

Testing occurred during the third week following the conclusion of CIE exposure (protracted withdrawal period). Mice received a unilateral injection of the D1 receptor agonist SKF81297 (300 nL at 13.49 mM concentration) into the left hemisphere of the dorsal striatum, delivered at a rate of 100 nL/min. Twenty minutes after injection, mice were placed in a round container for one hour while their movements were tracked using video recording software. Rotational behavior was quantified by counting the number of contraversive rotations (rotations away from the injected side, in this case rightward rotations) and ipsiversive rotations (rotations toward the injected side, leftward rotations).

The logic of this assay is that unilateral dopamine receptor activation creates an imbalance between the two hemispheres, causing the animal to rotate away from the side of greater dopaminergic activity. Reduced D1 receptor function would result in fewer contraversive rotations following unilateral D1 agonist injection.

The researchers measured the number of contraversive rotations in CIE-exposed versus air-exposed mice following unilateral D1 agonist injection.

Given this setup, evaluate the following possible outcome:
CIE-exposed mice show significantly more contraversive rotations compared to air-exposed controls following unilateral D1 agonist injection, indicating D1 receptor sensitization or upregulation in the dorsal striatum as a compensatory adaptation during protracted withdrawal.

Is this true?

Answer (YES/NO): NO